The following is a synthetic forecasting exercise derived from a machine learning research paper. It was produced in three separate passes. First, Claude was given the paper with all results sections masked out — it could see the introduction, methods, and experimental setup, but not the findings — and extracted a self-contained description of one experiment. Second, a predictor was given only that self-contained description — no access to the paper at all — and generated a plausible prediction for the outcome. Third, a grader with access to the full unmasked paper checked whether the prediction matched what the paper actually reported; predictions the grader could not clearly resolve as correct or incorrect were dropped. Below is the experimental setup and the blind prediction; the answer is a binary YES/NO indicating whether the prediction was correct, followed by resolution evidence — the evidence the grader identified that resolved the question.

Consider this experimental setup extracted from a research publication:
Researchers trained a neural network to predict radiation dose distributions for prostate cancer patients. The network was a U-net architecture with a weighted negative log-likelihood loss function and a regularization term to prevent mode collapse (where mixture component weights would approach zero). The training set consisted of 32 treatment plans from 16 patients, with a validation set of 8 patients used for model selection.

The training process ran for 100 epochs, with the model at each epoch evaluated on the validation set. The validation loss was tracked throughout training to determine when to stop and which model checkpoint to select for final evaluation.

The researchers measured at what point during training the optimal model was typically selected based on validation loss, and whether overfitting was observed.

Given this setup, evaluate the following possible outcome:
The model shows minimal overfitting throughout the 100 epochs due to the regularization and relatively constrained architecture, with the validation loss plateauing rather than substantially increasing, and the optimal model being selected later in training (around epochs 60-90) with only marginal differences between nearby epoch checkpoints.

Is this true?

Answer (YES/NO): NO